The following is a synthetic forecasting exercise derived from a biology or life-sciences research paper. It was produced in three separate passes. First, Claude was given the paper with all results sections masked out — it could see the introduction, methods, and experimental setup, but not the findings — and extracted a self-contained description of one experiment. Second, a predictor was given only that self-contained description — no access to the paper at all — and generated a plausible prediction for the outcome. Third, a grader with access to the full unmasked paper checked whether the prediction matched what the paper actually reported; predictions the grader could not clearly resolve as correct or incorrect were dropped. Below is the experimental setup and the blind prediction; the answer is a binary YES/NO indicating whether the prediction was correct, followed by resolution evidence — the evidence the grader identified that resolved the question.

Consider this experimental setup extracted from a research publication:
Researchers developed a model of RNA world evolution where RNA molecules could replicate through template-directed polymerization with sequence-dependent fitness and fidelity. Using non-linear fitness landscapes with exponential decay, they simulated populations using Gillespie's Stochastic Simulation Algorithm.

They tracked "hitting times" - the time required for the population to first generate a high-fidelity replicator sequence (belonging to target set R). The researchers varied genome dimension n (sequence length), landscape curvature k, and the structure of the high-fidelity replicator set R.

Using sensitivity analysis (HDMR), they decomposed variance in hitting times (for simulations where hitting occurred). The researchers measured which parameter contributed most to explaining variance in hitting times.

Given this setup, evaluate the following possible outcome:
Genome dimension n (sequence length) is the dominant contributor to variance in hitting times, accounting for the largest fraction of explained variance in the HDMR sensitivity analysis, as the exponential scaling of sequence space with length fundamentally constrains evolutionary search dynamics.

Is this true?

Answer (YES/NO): YES